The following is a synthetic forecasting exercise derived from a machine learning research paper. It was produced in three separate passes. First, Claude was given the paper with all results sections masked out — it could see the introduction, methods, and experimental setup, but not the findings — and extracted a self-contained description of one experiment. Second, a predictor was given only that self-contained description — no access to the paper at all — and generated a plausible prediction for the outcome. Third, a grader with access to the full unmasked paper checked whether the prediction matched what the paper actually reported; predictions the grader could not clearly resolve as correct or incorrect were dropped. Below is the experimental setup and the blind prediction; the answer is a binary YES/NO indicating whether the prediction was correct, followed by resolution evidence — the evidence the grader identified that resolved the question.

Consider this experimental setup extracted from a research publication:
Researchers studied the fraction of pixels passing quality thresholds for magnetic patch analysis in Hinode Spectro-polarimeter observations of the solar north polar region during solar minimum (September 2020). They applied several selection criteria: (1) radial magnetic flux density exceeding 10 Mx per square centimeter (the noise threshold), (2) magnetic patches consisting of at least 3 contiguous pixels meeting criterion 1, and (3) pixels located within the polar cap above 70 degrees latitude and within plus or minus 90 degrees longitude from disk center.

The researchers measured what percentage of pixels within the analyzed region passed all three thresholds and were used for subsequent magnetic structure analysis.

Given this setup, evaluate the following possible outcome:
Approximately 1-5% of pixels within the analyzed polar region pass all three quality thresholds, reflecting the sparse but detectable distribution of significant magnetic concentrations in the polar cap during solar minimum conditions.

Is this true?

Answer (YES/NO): NO